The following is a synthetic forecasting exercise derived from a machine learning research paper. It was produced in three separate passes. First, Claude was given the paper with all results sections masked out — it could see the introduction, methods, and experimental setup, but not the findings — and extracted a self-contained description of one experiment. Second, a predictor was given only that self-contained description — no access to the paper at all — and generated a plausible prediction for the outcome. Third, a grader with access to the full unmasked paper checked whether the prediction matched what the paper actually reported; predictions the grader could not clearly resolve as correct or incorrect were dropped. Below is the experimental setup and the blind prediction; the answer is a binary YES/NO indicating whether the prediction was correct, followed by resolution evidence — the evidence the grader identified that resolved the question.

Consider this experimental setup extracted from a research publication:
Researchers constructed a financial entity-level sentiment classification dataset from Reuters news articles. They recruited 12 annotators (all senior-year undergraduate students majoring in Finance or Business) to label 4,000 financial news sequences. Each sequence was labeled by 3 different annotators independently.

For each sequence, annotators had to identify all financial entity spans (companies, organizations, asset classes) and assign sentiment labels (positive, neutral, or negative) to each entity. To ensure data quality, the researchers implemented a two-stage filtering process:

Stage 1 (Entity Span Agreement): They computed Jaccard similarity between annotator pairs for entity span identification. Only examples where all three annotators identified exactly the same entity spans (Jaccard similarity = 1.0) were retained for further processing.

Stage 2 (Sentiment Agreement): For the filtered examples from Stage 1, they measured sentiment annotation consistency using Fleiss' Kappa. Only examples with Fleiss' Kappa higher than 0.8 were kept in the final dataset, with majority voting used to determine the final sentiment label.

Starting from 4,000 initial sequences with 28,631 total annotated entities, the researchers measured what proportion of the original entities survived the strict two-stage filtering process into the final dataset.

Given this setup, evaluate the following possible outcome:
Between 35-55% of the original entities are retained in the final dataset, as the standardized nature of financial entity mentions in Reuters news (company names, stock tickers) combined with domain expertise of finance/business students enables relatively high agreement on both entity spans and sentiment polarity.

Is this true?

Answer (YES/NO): NO